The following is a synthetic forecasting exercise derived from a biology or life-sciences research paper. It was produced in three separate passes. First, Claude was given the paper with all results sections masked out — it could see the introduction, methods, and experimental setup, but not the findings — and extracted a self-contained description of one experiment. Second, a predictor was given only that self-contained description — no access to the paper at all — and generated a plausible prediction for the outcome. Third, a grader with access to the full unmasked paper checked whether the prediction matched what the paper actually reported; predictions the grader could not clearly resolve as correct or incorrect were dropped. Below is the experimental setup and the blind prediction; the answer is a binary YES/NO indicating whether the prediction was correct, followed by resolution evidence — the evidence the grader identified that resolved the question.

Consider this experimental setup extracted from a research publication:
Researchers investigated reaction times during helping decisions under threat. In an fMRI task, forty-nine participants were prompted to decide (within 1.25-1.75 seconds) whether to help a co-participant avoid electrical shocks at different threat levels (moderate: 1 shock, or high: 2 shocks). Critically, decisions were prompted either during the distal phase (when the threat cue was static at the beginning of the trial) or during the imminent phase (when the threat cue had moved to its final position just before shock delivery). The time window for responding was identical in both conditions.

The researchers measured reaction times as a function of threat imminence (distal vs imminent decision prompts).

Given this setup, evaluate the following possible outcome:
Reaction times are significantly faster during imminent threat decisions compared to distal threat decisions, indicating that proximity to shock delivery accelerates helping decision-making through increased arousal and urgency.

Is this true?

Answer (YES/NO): YES